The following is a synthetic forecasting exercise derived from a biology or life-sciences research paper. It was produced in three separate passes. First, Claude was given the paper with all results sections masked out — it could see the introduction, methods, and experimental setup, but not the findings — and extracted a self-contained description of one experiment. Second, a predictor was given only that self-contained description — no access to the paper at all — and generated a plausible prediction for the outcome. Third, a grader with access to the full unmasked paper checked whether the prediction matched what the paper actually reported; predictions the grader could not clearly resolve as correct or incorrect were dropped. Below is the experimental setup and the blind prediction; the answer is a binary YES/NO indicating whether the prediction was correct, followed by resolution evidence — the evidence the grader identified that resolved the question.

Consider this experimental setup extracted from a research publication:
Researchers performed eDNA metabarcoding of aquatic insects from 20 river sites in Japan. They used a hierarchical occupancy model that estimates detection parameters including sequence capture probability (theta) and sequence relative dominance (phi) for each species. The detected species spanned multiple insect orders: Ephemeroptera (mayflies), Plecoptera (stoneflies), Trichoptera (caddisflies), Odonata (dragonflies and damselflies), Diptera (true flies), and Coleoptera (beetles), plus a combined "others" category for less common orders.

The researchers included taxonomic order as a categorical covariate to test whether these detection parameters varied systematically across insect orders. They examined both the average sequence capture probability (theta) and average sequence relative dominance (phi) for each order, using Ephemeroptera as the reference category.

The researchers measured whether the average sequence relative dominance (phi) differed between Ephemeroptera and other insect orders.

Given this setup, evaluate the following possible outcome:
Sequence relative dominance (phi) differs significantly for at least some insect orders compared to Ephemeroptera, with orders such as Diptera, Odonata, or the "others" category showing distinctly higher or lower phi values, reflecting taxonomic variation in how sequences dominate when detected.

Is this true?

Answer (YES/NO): YES